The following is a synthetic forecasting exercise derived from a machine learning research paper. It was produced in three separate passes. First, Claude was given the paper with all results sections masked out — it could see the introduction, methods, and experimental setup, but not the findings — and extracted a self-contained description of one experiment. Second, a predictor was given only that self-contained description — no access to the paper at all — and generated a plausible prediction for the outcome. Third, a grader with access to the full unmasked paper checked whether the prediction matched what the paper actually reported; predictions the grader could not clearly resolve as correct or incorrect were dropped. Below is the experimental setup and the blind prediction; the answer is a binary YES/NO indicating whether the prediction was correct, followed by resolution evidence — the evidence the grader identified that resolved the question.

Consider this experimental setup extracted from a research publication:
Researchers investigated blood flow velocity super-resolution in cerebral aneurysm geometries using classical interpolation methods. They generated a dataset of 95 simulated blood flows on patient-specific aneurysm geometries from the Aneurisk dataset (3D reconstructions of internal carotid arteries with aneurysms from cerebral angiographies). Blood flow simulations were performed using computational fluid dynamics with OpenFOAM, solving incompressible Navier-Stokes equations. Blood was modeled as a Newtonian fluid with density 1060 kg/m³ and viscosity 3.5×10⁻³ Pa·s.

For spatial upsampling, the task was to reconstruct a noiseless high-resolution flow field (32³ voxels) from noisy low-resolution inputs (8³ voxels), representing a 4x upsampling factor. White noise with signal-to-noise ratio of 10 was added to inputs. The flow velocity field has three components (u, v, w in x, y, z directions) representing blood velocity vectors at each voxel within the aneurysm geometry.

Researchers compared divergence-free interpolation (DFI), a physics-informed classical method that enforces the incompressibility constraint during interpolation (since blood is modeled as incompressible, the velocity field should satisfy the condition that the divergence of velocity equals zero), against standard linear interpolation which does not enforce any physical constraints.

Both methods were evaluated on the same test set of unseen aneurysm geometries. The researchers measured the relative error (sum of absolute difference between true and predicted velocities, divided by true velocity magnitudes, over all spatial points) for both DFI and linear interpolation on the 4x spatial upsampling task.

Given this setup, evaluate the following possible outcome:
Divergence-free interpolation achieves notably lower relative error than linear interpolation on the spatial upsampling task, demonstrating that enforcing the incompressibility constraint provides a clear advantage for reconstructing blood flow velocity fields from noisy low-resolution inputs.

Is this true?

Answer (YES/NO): NO